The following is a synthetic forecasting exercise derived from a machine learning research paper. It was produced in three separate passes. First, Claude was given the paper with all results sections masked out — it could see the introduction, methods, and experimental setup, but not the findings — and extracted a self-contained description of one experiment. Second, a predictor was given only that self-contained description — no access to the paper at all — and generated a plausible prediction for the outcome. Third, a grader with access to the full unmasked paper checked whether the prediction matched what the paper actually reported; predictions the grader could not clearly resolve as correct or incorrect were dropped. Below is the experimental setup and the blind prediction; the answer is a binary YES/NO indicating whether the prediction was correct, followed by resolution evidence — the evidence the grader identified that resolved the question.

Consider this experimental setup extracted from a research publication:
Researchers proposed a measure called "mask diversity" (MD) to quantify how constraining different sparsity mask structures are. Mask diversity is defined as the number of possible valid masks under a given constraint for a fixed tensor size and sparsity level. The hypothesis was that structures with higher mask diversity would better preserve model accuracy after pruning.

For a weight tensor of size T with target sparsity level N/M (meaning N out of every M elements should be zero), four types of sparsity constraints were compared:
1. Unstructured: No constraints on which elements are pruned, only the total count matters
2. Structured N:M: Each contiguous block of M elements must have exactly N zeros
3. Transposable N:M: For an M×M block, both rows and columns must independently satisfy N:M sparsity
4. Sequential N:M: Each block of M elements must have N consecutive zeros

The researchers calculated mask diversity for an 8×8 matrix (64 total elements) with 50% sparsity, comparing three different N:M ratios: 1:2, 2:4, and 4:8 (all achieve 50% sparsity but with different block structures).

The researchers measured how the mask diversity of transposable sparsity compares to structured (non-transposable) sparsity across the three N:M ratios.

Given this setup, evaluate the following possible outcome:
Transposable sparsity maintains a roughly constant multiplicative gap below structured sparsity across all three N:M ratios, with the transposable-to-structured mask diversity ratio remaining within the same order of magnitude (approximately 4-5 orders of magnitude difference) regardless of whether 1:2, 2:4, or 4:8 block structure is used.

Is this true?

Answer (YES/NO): NO